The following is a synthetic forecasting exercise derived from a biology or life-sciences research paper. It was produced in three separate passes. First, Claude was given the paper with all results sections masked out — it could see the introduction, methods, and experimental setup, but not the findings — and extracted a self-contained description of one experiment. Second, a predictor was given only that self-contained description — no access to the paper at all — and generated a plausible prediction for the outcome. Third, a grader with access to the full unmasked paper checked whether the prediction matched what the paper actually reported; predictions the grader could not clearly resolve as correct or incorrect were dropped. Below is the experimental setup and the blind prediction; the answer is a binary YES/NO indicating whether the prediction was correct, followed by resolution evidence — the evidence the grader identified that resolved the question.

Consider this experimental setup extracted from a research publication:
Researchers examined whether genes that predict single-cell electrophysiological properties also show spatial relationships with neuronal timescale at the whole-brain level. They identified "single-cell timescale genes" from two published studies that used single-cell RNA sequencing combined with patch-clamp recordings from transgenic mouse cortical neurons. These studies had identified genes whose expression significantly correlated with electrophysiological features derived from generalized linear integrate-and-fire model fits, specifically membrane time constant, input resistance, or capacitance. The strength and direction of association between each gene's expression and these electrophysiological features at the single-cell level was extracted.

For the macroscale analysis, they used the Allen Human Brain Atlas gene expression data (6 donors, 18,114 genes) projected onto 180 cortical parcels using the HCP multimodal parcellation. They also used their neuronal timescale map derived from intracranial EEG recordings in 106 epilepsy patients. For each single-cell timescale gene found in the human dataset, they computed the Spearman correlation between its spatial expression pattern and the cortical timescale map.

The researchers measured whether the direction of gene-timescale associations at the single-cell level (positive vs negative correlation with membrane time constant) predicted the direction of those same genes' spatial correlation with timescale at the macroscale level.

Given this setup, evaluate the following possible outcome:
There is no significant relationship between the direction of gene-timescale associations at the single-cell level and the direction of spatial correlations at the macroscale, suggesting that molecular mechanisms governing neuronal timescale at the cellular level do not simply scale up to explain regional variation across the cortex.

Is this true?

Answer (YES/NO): NO